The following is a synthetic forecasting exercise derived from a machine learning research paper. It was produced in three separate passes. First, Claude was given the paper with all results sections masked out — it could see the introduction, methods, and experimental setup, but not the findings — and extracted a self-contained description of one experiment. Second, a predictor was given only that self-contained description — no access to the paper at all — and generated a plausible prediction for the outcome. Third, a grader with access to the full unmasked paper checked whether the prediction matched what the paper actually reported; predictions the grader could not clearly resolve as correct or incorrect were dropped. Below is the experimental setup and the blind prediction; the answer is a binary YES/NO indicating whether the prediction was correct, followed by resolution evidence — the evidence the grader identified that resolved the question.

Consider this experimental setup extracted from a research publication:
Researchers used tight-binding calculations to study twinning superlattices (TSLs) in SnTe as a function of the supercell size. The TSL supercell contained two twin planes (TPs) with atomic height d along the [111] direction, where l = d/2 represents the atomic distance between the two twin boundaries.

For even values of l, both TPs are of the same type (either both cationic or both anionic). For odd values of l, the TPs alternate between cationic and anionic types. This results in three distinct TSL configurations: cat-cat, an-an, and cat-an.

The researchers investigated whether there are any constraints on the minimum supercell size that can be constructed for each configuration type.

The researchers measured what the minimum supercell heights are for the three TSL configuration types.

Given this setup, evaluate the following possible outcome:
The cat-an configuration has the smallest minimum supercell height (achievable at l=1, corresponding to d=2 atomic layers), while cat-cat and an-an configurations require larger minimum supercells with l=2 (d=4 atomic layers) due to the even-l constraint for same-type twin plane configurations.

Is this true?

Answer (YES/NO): NO